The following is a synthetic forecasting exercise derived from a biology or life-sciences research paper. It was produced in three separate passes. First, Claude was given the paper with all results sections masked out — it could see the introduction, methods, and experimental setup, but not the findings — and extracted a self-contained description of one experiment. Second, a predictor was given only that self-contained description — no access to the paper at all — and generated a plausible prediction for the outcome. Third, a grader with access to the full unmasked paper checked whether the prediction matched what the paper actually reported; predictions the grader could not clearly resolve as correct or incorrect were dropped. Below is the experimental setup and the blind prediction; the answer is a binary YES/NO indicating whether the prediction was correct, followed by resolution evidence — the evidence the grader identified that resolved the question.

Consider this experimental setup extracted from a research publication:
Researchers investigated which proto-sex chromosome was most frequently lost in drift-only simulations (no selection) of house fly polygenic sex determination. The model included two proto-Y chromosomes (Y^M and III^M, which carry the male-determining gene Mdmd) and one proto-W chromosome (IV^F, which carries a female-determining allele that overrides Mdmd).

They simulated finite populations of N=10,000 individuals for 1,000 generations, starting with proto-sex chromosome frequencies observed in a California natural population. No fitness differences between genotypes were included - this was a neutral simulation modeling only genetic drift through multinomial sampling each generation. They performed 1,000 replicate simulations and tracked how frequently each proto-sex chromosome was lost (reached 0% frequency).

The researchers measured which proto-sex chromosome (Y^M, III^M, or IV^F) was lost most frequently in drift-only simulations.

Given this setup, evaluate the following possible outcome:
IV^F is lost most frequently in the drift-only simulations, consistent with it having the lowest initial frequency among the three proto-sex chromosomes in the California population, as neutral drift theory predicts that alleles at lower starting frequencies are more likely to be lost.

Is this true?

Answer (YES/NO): NO